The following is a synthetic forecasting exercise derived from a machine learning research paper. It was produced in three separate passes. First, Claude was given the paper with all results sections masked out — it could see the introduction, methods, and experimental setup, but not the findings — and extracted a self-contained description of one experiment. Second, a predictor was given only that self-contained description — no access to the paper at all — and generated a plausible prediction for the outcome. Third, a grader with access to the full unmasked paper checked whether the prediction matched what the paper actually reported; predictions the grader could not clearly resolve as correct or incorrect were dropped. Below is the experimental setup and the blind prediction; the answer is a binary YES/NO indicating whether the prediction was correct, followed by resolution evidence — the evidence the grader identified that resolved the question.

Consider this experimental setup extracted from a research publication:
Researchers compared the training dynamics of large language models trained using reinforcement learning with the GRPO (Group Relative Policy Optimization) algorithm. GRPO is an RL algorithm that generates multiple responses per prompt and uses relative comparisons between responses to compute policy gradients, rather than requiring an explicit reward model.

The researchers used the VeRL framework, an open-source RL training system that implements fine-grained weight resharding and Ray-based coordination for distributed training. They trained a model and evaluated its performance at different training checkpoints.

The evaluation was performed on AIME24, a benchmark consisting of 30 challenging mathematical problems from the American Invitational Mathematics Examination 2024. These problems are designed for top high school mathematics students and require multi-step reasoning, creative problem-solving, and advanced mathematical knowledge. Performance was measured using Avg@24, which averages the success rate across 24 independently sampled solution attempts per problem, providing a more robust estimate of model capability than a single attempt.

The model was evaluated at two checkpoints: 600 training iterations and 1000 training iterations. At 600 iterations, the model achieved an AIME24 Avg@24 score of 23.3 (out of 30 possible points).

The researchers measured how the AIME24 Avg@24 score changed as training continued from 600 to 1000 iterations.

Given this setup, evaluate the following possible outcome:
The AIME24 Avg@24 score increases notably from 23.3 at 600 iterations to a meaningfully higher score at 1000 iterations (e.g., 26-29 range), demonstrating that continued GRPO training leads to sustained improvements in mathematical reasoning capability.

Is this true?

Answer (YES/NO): NO